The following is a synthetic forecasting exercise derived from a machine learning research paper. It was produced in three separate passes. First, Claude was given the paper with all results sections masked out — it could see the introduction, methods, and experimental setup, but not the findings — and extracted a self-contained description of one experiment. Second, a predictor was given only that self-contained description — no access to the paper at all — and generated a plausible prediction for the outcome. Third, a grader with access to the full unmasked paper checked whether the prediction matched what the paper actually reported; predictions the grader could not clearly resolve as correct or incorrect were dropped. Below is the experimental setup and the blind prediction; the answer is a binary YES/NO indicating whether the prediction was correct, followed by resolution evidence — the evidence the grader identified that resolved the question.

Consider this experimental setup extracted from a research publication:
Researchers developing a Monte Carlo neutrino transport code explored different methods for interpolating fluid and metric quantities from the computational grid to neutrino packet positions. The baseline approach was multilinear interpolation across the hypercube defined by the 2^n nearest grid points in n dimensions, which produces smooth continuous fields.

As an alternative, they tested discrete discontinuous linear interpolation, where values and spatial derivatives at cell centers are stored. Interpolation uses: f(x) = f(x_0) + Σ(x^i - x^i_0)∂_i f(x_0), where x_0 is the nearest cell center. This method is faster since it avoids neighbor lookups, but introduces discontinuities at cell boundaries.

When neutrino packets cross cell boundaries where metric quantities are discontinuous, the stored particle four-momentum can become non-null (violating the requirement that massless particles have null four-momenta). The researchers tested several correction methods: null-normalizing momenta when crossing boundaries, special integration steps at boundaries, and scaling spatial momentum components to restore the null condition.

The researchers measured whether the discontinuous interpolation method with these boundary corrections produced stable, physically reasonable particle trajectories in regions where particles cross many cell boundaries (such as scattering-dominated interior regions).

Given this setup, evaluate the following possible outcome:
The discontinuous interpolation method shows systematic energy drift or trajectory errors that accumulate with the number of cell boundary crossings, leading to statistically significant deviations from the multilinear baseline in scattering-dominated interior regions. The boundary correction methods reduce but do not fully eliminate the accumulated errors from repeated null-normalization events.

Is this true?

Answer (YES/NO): YES